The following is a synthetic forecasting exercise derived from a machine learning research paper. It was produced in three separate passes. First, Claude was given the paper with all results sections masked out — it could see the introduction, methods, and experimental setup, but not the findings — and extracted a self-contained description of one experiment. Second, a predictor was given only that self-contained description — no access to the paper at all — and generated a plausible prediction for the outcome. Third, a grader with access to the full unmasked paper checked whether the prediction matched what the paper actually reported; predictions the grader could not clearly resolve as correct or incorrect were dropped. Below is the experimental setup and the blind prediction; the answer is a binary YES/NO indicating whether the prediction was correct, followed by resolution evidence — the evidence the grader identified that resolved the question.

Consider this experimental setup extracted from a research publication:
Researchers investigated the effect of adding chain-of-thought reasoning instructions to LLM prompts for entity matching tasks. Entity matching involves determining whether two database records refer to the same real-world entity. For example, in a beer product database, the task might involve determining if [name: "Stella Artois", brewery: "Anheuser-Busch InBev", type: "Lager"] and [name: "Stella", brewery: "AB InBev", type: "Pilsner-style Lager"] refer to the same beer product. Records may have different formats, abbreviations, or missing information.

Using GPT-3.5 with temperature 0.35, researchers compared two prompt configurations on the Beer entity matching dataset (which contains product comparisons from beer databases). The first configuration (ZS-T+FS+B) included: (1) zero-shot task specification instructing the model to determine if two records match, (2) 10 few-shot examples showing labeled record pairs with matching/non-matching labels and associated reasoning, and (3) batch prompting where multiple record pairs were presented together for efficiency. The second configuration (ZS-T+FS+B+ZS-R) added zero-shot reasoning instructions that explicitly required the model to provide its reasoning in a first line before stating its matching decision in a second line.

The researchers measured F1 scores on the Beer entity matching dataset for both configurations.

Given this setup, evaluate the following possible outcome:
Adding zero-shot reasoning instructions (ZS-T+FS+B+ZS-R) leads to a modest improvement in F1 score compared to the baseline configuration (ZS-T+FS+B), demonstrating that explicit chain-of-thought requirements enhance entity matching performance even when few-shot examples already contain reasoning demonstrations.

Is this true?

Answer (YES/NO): NO